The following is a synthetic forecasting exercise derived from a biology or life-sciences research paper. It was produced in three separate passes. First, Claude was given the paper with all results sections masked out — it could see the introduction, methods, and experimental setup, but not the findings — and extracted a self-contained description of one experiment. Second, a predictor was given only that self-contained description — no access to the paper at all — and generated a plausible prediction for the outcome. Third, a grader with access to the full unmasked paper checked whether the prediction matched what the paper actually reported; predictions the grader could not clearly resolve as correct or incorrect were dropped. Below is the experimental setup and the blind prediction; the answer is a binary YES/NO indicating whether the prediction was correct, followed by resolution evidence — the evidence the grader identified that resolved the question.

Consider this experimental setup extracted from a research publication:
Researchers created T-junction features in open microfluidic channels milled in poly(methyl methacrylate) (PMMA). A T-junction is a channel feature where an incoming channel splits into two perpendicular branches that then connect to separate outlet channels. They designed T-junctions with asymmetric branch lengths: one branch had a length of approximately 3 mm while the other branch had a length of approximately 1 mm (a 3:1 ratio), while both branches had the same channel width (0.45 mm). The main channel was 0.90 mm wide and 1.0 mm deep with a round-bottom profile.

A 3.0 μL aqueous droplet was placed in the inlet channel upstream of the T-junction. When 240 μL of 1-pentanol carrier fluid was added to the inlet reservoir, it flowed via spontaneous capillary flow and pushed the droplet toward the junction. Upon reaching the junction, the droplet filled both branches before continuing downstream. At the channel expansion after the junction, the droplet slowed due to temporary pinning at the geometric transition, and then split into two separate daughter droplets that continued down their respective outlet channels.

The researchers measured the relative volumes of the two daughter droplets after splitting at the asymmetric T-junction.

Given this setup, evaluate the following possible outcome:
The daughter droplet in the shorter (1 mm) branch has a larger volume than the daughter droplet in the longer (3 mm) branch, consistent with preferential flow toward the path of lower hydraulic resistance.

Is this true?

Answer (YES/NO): NO